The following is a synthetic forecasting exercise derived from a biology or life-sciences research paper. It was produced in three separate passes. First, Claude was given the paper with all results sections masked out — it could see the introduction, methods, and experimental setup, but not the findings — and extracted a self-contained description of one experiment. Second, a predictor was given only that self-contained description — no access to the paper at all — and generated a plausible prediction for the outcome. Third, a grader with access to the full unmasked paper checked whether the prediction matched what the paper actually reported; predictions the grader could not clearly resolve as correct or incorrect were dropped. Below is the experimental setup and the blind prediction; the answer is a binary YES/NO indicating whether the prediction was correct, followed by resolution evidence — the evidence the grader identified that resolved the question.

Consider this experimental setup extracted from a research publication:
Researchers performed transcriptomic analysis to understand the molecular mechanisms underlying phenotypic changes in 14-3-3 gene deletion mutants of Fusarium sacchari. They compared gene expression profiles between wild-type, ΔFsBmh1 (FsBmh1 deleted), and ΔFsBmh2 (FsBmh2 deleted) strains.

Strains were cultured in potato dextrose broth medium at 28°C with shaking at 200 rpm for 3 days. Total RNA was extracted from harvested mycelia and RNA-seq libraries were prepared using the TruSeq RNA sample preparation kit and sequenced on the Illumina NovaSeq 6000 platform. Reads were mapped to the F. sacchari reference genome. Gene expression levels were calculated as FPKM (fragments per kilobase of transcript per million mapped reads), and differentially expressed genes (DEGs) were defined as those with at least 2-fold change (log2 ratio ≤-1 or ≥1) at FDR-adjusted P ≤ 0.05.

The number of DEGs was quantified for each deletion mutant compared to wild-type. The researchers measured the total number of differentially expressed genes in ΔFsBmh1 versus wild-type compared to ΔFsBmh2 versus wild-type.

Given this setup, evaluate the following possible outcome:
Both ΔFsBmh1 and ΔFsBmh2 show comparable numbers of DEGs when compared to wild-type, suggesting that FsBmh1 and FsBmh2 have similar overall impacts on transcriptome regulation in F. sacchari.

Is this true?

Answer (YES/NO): NO